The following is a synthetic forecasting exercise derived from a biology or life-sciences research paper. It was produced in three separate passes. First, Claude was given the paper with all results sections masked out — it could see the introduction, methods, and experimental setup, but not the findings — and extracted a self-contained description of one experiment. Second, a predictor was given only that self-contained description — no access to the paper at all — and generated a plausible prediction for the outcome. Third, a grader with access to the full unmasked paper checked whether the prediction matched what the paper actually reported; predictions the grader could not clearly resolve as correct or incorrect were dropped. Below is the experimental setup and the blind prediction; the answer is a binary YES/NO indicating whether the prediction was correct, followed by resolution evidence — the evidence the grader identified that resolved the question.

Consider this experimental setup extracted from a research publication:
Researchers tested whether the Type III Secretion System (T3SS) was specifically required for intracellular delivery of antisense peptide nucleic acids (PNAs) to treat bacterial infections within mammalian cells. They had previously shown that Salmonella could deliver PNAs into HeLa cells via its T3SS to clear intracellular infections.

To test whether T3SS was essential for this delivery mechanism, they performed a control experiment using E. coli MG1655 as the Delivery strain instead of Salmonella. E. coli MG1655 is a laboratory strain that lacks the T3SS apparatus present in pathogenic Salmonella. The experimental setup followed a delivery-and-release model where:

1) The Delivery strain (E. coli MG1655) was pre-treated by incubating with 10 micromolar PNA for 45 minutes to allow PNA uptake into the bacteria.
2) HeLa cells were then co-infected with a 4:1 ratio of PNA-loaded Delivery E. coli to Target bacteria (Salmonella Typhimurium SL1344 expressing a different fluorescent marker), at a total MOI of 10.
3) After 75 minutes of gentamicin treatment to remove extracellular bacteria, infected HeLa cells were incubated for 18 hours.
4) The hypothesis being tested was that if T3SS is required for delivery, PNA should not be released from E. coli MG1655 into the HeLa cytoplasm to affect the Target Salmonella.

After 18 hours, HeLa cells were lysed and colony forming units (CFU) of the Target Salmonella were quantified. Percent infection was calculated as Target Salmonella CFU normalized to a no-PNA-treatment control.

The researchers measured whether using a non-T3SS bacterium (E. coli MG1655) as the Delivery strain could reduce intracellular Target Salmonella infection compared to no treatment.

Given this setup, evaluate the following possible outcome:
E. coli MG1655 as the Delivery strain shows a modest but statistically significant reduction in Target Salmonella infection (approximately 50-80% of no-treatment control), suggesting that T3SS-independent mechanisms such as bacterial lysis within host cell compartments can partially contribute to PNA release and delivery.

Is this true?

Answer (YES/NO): NO